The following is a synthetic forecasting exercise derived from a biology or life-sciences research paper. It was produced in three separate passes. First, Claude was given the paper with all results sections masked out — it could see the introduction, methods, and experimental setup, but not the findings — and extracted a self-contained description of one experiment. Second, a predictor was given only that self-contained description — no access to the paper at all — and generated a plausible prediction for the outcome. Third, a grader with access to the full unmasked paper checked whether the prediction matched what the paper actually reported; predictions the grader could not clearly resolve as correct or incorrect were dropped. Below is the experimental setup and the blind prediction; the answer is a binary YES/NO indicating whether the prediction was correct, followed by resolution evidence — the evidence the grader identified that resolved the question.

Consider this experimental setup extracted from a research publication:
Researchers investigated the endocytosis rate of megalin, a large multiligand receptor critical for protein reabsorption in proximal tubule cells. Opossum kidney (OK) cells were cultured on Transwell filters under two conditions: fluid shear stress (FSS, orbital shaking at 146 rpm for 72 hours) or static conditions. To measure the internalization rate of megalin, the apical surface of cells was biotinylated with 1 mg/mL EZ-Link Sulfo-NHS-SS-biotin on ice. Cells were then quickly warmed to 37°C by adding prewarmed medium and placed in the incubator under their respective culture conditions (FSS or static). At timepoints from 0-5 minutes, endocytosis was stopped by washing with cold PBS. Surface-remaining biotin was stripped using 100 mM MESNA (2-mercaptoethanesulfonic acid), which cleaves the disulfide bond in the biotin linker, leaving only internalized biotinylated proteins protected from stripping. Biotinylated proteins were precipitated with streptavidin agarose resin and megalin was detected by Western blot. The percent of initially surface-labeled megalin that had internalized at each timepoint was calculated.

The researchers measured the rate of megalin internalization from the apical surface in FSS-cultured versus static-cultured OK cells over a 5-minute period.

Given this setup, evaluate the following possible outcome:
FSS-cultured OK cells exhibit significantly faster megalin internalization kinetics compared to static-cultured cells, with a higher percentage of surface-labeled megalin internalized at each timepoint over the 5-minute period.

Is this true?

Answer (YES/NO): YES